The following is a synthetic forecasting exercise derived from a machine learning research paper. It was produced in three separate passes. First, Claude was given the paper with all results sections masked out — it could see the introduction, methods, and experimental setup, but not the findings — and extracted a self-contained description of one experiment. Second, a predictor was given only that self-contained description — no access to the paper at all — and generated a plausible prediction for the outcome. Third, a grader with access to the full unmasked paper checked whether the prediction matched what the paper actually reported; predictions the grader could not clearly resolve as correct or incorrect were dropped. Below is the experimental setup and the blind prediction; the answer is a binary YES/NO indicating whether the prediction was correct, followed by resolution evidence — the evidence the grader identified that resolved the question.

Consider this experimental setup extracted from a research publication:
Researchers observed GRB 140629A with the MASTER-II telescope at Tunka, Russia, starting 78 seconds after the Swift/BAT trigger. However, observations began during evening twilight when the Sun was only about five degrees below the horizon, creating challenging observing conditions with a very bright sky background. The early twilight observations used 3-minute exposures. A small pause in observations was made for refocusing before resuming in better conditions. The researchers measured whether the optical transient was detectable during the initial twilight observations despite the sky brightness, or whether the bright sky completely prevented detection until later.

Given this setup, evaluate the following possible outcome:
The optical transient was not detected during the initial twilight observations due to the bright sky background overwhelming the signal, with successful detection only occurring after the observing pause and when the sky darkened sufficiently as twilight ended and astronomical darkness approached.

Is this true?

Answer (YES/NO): NO